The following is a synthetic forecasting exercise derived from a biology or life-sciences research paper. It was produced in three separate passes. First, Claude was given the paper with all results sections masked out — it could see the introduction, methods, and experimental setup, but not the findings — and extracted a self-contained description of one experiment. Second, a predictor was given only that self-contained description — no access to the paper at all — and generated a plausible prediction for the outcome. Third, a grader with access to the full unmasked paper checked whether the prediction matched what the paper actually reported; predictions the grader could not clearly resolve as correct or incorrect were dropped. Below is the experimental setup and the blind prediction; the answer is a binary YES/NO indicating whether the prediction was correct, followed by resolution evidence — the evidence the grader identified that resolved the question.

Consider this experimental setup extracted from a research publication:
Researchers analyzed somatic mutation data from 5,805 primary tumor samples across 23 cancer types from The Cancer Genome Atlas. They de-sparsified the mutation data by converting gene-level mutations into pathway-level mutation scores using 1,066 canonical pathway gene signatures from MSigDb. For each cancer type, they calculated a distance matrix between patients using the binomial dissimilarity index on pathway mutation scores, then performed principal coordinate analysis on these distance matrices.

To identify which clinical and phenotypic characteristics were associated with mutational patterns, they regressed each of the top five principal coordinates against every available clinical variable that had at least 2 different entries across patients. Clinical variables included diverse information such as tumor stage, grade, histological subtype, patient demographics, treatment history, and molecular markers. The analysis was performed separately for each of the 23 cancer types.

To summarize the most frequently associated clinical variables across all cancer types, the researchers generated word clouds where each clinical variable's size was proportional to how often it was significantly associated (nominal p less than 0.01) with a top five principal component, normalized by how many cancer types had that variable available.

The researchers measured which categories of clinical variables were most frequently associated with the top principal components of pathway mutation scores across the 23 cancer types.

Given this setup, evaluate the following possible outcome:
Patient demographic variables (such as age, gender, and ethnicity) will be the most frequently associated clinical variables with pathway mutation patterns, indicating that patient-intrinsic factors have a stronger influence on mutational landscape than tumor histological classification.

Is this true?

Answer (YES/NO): YES